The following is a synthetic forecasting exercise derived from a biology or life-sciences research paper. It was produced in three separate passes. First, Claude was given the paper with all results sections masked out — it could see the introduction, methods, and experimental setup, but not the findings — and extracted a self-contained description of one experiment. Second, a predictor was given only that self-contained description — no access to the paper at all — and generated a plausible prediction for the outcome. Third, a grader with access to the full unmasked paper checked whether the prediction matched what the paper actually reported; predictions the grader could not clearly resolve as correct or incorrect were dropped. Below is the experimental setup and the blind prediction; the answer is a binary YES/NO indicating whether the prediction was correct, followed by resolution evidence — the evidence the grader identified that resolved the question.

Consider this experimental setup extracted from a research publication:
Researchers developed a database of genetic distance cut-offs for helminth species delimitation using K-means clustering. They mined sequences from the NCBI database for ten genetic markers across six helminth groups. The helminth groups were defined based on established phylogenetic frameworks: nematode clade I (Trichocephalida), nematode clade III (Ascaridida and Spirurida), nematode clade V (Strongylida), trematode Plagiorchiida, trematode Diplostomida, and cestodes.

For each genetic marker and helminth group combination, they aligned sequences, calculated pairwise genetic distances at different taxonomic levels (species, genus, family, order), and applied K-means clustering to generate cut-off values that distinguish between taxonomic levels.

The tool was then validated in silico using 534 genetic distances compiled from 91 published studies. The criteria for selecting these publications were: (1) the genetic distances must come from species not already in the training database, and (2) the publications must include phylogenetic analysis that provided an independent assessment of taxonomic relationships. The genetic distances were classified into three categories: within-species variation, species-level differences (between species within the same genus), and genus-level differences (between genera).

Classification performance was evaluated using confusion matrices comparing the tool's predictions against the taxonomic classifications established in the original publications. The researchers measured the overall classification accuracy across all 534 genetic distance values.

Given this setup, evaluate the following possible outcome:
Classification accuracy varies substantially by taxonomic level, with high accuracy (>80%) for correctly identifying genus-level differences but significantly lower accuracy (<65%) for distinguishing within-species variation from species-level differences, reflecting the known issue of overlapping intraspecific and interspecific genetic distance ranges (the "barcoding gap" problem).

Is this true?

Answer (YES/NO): NO